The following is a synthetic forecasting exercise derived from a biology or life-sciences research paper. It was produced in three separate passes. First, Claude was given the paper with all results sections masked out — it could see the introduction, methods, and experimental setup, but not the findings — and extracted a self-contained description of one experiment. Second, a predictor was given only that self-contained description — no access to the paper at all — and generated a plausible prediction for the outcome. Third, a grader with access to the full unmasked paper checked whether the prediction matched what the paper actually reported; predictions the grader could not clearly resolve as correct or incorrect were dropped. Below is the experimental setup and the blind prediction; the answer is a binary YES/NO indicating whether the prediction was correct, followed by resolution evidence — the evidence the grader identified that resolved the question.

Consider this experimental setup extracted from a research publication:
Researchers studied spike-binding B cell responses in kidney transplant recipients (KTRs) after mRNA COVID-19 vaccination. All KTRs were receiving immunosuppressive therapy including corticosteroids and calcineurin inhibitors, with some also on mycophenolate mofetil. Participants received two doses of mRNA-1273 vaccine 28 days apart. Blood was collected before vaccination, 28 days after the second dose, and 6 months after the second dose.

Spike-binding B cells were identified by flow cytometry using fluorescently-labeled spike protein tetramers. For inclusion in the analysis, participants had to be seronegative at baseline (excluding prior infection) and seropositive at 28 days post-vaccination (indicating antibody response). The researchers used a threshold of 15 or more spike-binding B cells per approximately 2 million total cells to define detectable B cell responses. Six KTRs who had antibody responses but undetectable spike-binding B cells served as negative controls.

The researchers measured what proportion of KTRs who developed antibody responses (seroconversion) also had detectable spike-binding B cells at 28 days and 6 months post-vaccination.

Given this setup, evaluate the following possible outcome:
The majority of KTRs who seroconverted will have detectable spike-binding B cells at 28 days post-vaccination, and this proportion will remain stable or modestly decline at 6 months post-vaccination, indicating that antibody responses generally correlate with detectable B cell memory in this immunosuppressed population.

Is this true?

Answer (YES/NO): NO